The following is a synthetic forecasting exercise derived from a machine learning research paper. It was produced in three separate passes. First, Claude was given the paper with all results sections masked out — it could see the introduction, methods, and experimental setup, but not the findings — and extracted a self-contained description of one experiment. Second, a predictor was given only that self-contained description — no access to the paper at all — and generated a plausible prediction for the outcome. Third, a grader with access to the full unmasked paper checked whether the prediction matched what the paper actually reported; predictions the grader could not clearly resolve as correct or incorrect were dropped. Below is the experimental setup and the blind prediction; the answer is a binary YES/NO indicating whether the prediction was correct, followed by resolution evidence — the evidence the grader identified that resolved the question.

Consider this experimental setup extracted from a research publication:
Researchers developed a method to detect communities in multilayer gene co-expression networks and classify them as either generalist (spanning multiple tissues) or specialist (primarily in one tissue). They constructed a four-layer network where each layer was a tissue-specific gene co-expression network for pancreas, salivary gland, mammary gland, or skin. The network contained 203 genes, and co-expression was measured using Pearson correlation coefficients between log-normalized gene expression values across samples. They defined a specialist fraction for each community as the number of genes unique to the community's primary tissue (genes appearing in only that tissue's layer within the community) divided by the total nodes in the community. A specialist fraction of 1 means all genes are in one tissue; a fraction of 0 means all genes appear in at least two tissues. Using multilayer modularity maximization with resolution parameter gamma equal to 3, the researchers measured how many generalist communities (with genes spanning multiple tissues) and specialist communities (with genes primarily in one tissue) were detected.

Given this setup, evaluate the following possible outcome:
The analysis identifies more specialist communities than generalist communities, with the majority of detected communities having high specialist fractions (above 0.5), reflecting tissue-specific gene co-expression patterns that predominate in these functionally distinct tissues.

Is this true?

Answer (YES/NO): NO